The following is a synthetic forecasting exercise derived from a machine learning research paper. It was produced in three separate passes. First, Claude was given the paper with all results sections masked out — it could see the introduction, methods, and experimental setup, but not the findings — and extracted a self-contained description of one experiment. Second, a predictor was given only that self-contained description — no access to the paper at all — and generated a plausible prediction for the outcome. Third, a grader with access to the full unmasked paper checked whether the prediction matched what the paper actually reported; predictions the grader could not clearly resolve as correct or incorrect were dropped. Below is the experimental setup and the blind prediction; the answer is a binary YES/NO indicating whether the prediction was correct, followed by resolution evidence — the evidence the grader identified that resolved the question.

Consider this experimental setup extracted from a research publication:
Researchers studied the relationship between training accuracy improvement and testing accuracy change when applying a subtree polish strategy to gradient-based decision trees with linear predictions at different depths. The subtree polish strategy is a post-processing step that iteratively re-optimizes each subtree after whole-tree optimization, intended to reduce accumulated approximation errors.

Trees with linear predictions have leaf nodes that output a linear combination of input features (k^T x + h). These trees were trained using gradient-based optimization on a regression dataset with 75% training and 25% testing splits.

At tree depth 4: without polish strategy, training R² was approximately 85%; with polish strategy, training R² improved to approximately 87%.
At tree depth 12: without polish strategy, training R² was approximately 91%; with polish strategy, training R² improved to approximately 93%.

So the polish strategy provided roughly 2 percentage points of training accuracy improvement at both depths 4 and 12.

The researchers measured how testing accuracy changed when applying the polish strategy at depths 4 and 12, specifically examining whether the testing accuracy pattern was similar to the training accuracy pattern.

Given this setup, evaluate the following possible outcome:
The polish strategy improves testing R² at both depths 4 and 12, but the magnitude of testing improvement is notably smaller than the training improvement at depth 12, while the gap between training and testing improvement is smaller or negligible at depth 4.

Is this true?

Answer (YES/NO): NO